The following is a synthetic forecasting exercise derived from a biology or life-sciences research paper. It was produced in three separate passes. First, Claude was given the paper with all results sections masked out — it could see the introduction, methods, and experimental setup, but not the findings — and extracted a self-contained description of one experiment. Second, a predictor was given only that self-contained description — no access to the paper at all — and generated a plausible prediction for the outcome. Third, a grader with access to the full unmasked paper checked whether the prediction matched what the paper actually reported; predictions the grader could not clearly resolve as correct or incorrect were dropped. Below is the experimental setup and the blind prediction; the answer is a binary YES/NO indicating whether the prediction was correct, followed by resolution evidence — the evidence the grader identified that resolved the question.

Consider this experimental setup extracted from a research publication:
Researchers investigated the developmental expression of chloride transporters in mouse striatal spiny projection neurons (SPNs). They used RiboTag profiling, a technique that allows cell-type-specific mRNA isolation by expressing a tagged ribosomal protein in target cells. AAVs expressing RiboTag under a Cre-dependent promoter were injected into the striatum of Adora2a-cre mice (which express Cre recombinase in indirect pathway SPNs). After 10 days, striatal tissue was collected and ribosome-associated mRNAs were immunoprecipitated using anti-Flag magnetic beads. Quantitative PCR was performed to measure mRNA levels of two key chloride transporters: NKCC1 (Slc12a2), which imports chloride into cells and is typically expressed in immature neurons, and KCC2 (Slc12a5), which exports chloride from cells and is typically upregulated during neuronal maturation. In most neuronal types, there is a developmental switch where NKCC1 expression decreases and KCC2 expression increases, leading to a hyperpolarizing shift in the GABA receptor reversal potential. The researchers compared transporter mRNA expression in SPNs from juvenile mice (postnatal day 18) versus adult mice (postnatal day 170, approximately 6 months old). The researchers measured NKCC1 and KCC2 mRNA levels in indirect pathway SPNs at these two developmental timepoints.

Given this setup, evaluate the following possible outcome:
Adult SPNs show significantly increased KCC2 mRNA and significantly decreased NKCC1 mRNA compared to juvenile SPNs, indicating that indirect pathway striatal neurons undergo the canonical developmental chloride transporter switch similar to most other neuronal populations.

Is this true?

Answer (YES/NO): NO